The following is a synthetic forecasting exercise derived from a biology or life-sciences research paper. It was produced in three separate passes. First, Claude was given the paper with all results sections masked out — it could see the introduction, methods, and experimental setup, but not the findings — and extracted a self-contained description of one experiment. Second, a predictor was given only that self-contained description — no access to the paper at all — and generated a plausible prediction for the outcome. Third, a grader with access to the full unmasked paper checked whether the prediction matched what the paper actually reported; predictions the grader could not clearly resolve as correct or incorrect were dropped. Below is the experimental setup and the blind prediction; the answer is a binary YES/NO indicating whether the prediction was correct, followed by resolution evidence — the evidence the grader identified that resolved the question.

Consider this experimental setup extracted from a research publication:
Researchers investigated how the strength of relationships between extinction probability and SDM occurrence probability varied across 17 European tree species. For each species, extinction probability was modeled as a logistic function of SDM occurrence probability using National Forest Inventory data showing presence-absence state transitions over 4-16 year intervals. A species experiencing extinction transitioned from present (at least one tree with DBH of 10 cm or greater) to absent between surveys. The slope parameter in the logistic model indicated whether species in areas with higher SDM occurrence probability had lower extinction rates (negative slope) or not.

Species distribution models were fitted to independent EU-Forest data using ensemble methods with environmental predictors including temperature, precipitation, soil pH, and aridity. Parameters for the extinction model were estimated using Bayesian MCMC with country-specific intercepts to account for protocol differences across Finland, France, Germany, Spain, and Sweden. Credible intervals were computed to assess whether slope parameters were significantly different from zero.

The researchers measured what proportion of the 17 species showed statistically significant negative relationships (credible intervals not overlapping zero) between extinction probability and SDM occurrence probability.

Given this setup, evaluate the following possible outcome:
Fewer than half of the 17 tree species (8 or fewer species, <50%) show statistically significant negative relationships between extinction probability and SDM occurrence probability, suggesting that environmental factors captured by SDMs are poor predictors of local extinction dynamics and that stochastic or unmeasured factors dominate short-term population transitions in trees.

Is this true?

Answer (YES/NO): YES